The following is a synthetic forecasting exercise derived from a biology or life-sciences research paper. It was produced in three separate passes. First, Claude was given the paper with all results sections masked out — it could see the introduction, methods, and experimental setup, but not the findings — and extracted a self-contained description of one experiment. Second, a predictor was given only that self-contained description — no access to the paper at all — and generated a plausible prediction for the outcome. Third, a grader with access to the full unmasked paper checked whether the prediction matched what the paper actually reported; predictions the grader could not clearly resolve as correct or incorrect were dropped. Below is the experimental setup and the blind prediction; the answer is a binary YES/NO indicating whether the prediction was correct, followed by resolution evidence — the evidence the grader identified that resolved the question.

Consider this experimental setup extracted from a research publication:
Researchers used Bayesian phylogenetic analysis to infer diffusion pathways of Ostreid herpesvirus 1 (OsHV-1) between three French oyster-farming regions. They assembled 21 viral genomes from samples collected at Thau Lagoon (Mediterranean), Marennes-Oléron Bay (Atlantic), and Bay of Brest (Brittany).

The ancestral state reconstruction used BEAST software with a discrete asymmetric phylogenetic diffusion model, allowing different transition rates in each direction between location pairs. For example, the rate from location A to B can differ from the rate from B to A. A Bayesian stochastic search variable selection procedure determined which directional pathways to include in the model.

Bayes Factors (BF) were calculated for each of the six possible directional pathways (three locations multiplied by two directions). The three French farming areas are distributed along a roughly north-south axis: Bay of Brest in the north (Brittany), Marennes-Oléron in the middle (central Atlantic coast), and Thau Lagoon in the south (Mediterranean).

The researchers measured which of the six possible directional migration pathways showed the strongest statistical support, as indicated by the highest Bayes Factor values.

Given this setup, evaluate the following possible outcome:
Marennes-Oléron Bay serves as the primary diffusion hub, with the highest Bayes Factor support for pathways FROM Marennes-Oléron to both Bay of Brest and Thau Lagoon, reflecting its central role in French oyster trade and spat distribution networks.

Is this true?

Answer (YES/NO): YES